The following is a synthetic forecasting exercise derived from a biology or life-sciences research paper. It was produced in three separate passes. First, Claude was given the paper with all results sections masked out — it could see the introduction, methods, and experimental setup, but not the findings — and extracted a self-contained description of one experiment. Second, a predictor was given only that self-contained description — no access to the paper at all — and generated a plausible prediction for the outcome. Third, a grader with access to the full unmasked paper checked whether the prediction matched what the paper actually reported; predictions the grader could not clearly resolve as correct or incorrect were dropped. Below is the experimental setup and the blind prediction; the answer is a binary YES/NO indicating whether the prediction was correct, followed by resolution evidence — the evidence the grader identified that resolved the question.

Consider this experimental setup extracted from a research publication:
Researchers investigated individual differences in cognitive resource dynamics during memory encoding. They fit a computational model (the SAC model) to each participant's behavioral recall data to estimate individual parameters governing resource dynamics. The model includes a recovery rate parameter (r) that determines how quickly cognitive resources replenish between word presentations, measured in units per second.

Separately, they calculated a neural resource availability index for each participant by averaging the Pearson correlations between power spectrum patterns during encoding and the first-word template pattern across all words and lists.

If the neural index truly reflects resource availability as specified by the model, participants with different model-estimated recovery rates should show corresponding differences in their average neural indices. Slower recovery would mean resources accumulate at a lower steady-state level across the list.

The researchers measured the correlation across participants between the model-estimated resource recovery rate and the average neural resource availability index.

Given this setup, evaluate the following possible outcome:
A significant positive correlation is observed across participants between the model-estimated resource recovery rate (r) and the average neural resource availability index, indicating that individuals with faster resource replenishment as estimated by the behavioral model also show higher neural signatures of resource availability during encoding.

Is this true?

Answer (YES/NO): YES